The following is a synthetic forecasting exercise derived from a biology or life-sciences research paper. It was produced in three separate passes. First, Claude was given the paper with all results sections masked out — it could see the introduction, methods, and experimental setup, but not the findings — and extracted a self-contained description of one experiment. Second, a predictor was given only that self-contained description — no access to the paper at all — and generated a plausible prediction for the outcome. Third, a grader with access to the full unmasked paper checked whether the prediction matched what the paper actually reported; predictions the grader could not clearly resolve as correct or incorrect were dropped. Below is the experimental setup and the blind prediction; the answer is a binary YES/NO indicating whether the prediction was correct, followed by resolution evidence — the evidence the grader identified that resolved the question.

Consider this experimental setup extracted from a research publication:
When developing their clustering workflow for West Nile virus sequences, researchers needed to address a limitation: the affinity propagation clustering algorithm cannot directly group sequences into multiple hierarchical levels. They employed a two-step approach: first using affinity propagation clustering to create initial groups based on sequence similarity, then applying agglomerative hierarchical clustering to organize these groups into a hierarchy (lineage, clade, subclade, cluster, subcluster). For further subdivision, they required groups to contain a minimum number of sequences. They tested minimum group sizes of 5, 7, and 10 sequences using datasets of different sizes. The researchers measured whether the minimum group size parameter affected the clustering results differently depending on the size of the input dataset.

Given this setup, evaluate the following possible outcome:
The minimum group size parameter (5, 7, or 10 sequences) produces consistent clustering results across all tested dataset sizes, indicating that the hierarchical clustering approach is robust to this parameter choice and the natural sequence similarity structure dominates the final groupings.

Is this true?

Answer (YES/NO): NO